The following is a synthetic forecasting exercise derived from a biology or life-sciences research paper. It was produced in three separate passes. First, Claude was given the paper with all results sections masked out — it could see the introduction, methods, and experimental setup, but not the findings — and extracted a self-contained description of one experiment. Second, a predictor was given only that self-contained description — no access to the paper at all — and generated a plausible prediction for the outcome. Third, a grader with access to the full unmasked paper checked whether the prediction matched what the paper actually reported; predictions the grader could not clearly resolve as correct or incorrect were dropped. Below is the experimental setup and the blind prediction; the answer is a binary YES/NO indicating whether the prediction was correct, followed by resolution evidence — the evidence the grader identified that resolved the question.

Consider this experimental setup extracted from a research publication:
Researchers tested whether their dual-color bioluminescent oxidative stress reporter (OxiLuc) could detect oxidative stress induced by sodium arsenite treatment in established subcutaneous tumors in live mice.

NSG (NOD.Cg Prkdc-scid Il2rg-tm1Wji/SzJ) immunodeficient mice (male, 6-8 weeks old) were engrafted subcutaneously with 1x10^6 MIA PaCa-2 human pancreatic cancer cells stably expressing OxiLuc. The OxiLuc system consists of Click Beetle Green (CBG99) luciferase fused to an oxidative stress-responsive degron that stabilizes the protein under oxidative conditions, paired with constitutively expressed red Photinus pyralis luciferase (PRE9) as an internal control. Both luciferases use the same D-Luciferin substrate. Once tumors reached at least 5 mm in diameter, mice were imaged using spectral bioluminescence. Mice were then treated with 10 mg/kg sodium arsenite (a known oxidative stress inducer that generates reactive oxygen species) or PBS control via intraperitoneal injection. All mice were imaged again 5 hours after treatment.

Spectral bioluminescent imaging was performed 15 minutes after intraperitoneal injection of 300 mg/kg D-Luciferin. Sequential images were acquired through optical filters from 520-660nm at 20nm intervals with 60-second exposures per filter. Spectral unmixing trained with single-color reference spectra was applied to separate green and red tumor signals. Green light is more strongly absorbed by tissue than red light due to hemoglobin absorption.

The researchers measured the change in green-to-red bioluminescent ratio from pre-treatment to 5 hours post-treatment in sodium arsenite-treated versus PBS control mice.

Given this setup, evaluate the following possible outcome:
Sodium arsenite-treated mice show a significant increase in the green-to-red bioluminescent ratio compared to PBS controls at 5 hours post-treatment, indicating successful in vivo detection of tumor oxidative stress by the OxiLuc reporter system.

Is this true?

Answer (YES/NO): YES